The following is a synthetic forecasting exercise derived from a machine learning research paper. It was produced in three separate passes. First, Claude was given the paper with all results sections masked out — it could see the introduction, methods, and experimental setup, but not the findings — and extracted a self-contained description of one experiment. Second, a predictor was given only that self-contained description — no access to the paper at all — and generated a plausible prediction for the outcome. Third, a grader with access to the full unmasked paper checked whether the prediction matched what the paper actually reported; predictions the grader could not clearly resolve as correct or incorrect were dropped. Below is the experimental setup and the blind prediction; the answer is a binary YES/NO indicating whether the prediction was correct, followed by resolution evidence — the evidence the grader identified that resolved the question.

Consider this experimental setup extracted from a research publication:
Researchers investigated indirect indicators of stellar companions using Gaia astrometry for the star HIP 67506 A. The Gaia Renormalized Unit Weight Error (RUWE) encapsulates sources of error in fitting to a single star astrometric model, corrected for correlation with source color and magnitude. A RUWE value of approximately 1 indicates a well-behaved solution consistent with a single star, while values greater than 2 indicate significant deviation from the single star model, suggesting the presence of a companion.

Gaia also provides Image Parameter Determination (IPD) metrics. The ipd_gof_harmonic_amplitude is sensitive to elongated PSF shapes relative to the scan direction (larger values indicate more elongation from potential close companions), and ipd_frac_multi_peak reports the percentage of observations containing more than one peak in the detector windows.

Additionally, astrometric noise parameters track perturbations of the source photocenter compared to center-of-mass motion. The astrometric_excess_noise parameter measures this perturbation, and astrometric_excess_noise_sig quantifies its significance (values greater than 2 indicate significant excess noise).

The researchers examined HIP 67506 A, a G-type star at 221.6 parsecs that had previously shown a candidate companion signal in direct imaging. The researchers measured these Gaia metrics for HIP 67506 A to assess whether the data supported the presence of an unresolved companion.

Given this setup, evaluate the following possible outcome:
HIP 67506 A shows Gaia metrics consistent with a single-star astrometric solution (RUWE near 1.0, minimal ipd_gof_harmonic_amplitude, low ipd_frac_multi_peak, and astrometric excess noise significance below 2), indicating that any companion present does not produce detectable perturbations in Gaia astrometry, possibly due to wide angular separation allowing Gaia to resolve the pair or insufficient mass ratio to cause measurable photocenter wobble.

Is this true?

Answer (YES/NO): NO